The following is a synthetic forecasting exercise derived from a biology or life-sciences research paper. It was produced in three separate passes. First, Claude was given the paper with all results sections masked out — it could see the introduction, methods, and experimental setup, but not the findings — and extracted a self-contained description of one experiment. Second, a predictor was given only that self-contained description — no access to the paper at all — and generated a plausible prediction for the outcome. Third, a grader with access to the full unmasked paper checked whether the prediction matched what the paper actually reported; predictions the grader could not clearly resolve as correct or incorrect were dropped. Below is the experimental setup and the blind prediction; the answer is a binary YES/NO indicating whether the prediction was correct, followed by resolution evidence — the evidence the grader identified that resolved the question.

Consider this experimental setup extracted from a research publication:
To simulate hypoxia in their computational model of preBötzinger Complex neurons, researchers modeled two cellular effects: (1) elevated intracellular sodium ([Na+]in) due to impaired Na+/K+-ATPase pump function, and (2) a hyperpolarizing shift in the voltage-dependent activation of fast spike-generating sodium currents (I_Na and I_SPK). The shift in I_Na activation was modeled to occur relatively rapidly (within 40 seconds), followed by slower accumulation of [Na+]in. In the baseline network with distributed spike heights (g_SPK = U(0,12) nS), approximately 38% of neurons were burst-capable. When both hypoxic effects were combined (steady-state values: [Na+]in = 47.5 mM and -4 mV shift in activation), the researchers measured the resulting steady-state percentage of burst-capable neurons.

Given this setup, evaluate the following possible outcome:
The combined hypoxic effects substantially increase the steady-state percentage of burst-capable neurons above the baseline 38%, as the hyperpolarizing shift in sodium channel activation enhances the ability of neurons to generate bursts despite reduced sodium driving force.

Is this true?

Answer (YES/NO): YES